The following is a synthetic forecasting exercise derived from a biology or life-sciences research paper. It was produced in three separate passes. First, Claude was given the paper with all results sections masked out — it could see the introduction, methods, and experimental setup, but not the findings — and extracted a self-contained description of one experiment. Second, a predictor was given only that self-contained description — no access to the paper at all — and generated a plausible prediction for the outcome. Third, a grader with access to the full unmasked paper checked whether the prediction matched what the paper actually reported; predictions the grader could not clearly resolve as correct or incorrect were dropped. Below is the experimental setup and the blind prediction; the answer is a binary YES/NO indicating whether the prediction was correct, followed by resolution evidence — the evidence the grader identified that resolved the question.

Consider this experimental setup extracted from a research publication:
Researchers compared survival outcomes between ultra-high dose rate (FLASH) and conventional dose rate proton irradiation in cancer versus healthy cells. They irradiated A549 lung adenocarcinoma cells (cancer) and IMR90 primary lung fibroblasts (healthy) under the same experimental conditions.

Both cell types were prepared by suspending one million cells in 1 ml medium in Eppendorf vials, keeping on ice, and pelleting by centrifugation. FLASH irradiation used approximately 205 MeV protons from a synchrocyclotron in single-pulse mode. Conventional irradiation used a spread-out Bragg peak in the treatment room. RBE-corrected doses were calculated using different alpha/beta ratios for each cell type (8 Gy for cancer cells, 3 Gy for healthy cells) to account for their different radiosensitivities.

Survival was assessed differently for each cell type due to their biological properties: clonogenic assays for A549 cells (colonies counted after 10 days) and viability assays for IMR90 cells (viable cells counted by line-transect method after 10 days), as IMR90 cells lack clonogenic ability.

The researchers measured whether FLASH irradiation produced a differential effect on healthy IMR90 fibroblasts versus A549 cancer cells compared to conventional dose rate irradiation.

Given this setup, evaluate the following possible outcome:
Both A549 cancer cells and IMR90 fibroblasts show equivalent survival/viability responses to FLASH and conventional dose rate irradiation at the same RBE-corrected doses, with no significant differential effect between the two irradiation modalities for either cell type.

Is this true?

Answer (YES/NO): YES